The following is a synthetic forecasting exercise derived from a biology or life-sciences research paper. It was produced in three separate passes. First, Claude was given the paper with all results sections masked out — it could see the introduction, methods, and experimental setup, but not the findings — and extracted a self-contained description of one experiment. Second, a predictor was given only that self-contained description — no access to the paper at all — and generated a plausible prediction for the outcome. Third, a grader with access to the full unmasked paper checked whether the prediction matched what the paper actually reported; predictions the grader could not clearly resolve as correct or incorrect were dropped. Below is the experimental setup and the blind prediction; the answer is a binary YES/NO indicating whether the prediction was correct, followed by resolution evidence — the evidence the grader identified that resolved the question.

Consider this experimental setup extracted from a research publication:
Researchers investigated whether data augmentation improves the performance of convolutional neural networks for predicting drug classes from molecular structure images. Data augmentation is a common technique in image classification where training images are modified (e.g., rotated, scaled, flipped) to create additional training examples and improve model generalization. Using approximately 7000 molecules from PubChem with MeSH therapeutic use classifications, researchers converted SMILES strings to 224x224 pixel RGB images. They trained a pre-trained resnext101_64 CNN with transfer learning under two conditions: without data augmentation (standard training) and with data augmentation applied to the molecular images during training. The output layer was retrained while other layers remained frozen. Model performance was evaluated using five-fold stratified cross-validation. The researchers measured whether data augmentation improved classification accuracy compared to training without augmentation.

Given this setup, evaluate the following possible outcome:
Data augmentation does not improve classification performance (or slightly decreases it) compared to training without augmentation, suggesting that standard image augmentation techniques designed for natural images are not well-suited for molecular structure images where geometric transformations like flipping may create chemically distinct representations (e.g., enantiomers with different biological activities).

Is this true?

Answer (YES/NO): NO